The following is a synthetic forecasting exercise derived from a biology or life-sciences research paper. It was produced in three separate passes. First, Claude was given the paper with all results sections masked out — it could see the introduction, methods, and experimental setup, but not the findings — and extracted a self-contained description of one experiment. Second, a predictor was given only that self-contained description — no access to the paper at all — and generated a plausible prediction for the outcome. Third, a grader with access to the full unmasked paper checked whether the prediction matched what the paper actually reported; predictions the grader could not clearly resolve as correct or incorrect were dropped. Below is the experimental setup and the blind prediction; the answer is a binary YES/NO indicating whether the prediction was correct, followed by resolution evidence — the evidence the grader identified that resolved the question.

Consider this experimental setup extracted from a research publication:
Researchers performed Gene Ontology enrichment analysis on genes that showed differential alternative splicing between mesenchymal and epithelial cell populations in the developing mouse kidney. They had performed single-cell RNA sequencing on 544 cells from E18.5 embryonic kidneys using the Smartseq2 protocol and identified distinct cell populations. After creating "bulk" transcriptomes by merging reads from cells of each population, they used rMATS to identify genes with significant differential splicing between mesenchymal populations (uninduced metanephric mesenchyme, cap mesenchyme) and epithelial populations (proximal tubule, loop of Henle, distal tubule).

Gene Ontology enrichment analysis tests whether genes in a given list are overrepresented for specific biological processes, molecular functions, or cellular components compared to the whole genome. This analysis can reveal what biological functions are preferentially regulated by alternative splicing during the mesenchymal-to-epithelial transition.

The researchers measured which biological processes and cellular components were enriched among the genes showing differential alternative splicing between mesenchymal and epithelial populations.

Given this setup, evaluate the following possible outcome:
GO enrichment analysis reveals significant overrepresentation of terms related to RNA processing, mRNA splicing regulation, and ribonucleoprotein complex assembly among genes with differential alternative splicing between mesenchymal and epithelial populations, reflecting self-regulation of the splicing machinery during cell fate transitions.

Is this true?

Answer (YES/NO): NO